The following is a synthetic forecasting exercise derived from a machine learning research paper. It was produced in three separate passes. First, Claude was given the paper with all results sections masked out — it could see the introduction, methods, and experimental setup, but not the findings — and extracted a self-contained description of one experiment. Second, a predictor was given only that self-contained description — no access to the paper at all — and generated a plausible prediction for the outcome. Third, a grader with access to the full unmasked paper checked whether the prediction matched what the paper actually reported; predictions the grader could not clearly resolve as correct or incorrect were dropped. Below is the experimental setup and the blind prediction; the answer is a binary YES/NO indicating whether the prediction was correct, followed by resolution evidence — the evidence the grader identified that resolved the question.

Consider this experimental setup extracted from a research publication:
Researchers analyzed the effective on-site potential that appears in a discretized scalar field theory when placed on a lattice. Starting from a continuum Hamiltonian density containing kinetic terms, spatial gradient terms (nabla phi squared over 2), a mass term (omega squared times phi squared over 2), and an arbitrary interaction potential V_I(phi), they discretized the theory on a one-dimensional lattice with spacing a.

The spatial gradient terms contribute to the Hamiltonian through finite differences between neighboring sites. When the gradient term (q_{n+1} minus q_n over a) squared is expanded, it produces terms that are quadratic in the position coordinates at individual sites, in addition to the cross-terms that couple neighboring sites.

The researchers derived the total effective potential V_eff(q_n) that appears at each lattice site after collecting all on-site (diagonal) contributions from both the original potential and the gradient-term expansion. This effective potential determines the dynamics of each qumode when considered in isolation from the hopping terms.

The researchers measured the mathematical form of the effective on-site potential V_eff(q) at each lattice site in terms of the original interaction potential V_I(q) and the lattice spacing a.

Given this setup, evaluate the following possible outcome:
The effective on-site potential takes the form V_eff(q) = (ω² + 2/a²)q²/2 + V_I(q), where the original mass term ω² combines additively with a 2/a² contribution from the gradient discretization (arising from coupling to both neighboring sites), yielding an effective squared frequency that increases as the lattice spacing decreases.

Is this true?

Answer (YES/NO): NO